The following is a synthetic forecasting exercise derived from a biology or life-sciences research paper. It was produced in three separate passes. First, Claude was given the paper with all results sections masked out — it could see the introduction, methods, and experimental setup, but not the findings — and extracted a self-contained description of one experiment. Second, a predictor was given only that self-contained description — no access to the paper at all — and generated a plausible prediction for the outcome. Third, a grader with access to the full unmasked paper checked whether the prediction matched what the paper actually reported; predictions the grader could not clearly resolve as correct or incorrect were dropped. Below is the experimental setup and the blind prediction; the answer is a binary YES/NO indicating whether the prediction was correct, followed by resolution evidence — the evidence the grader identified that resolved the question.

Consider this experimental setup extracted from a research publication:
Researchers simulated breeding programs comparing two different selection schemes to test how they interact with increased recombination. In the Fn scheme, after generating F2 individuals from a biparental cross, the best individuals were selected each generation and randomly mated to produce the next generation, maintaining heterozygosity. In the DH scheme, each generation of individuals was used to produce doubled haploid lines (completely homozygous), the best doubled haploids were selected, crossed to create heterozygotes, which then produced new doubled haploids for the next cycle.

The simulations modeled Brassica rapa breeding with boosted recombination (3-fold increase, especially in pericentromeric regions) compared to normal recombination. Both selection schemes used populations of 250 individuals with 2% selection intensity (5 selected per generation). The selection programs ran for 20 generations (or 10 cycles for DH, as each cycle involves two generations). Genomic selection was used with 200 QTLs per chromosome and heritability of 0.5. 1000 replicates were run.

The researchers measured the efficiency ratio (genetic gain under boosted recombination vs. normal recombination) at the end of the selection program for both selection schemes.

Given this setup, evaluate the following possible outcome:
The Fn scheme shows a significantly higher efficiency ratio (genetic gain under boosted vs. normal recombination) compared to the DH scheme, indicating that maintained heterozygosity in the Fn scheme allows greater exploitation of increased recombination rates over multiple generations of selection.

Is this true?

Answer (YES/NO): NO